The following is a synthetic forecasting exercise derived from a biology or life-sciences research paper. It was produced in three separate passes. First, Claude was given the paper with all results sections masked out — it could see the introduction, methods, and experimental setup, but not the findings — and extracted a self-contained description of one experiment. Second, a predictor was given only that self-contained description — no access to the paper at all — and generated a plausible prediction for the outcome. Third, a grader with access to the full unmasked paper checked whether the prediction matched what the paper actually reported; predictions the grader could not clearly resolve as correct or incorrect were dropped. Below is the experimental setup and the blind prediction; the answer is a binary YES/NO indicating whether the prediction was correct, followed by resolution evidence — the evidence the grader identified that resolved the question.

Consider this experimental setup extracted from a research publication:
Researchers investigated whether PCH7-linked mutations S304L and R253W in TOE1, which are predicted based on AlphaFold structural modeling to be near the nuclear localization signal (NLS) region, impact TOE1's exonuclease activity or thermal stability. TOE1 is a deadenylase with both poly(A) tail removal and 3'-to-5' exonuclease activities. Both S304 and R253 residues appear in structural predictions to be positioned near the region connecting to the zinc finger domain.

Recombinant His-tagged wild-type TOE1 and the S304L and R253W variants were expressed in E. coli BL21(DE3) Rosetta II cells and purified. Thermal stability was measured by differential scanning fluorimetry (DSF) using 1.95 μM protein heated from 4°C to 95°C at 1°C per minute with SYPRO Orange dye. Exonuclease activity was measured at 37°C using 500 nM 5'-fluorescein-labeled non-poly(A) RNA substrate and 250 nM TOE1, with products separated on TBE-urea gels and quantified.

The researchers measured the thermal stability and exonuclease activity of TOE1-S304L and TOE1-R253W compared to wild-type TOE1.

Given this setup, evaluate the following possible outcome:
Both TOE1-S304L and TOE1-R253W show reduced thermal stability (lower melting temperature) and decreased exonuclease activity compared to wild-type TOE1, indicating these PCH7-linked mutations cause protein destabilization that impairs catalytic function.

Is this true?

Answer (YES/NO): NO